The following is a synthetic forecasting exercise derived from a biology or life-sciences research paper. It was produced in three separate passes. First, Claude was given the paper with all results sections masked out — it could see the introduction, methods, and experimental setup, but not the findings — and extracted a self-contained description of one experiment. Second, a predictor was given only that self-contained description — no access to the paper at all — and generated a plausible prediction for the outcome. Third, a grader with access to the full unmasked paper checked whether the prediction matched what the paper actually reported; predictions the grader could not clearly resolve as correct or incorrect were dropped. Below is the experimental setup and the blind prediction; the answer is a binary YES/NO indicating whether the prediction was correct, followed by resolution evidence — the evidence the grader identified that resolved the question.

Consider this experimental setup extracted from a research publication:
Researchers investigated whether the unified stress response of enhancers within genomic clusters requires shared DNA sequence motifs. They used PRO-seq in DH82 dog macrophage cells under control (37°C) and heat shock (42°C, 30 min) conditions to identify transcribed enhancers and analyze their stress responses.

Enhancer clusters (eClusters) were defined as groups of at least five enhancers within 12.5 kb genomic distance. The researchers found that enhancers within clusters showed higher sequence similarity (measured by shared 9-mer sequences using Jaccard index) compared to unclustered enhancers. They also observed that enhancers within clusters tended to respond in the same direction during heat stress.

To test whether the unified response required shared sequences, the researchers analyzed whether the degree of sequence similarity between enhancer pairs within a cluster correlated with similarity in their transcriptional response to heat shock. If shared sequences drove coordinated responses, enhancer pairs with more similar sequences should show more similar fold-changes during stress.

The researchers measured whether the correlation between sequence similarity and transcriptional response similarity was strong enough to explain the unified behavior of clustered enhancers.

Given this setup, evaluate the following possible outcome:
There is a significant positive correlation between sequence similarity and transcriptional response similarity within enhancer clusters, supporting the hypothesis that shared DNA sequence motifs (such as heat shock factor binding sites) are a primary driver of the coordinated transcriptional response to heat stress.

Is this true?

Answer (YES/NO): NO